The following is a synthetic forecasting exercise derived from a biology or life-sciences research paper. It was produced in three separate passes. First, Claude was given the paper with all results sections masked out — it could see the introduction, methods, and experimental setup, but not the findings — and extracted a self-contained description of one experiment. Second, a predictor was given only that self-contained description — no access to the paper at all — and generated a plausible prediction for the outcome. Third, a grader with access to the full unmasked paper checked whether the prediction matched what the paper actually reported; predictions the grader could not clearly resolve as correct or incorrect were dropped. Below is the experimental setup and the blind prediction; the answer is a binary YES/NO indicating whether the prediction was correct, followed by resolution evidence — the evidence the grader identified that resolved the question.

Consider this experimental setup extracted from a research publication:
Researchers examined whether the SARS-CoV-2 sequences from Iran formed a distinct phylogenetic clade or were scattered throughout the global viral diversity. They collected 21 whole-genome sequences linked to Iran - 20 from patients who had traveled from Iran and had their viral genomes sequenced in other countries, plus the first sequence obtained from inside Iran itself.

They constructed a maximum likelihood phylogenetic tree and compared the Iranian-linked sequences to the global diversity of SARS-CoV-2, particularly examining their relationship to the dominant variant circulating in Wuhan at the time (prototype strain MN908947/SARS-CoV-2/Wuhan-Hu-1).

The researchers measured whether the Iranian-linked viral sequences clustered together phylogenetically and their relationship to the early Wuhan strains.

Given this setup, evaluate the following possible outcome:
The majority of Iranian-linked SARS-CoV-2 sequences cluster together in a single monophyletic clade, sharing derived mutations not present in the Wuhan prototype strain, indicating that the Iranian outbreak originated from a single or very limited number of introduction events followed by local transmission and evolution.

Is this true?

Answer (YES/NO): YES